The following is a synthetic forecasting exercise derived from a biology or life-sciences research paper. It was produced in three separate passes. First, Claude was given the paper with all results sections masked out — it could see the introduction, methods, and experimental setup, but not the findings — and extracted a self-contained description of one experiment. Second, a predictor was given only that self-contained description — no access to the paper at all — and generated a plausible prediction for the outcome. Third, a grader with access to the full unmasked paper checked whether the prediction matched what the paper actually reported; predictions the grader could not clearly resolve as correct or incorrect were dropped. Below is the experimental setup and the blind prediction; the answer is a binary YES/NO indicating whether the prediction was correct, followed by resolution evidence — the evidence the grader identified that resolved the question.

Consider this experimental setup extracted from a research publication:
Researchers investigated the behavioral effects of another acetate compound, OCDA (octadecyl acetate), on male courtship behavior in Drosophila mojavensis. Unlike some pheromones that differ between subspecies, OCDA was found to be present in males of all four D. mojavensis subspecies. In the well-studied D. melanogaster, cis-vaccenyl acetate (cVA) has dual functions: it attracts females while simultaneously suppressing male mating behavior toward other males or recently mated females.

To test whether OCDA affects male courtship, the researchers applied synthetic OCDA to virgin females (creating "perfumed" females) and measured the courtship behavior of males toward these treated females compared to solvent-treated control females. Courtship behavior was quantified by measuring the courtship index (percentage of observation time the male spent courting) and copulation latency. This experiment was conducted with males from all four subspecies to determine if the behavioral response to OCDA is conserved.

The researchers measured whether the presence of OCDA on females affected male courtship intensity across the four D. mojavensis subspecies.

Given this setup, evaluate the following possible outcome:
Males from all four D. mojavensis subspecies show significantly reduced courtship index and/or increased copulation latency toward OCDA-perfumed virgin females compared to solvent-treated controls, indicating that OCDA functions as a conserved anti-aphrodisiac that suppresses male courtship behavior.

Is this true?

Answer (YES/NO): NO